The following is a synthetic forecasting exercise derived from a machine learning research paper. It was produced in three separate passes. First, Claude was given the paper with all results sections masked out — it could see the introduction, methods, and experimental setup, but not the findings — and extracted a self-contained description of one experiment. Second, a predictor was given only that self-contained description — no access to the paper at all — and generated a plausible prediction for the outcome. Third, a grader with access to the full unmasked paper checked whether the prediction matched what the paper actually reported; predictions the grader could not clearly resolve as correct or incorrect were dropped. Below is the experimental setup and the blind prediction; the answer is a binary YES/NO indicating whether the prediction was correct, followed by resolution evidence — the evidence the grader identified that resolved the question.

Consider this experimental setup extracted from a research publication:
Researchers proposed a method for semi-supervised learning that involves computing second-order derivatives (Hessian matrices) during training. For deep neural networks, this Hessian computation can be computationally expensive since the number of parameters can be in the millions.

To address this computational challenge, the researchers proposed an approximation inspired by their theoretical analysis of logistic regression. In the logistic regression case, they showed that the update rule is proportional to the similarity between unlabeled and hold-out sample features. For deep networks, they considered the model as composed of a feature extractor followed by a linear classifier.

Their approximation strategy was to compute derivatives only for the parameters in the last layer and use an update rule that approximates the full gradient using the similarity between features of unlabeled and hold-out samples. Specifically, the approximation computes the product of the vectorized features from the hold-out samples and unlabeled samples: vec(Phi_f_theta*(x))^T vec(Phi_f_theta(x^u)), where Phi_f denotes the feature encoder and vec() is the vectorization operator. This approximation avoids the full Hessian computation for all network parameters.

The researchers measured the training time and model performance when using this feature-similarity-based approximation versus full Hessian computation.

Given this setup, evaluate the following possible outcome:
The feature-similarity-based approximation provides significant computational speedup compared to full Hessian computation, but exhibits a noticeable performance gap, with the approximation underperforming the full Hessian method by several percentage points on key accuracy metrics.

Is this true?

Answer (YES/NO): NO